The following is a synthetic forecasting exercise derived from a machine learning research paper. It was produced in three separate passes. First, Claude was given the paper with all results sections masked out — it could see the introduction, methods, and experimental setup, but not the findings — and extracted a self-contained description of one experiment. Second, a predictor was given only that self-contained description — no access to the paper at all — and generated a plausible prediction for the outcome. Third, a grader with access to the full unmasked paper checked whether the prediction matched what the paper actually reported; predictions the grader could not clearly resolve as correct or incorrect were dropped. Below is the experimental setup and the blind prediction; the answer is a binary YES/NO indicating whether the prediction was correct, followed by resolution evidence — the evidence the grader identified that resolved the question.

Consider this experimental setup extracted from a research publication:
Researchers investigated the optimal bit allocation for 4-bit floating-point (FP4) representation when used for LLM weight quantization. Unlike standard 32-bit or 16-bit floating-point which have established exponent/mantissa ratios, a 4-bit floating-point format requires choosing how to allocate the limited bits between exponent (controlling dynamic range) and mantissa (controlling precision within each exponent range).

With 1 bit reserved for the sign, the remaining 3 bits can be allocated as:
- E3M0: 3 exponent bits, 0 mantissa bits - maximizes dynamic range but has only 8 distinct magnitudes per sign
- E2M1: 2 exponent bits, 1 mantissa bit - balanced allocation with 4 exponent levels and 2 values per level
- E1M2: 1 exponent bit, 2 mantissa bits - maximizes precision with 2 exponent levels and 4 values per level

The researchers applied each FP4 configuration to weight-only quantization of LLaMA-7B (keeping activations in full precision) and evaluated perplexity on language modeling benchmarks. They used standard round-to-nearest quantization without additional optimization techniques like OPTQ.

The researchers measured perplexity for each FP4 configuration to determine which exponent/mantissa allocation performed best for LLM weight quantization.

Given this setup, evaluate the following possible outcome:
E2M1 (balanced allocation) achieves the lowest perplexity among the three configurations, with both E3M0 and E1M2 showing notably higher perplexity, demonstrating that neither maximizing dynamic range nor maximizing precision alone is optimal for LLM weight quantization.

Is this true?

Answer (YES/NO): NO